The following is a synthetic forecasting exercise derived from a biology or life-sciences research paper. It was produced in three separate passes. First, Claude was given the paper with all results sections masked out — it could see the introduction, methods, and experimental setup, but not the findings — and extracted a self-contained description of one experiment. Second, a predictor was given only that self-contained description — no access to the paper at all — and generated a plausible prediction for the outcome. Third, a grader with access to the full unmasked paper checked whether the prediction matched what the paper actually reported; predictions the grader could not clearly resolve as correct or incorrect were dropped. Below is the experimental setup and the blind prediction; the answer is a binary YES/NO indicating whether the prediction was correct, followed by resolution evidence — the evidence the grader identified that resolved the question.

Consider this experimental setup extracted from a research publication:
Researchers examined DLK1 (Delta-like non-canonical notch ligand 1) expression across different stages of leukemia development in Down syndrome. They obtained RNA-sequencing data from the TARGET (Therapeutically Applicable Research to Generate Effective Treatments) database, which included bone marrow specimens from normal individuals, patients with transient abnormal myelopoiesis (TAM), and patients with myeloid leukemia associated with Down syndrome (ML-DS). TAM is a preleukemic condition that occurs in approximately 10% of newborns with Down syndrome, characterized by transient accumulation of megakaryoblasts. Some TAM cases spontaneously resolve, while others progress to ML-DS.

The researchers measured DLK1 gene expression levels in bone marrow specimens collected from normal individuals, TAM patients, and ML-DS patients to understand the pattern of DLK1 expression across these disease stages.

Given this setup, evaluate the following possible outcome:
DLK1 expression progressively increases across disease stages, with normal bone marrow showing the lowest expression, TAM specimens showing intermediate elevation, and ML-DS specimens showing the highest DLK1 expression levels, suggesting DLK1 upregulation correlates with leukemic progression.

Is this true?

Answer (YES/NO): NO